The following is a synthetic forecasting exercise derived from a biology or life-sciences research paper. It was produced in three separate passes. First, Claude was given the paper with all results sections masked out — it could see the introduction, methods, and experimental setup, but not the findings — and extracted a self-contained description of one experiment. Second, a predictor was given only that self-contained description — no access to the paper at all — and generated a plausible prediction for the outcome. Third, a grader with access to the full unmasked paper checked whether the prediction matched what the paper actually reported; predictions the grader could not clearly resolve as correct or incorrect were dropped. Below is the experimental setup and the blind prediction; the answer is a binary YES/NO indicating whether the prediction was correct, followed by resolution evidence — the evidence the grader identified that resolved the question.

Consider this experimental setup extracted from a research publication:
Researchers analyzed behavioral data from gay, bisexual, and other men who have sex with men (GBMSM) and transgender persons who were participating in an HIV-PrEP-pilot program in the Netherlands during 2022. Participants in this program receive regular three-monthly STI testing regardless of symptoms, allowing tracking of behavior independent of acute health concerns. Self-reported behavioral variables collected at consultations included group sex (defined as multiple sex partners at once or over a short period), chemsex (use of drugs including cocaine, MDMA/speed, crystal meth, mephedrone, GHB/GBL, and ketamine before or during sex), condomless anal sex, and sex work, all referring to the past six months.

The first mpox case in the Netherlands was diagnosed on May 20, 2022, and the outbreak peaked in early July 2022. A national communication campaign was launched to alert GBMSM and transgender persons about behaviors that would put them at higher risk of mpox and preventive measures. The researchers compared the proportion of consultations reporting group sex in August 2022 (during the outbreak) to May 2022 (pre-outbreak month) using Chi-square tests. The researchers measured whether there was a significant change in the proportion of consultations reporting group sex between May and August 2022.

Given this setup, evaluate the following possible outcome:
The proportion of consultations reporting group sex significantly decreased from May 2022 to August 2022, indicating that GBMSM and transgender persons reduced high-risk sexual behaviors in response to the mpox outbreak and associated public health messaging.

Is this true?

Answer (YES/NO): NO